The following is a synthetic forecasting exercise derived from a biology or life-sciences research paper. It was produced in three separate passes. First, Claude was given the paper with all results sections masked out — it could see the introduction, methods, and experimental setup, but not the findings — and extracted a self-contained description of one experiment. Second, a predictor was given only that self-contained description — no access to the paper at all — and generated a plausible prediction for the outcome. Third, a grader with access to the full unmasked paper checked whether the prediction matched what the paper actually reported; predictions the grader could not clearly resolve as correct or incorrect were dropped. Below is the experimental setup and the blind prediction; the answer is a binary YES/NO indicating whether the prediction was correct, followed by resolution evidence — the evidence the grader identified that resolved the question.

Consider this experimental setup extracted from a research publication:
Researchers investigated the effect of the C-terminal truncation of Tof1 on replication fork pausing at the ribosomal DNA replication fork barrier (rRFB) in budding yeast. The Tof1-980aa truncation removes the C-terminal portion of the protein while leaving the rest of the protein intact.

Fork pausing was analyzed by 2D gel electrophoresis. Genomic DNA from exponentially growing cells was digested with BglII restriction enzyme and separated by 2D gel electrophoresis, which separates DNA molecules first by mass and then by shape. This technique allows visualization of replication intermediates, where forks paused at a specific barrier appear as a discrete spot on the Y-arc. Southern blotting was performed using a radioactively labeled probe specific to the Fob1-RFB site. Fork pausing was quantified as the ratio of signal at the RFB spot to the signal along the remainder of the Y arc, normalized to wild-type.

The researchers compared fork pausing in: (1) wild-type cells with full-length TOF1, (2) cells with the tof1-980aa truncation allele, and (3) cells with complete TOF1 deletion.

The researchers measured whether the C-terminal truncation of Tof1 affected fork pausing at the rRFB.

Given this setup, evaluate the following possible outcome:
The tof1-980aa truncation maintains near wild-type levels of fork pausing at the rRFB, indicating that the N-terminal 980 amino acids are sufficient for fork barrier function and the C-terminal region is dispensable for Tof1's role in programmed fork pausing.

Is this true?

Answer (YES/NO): NO